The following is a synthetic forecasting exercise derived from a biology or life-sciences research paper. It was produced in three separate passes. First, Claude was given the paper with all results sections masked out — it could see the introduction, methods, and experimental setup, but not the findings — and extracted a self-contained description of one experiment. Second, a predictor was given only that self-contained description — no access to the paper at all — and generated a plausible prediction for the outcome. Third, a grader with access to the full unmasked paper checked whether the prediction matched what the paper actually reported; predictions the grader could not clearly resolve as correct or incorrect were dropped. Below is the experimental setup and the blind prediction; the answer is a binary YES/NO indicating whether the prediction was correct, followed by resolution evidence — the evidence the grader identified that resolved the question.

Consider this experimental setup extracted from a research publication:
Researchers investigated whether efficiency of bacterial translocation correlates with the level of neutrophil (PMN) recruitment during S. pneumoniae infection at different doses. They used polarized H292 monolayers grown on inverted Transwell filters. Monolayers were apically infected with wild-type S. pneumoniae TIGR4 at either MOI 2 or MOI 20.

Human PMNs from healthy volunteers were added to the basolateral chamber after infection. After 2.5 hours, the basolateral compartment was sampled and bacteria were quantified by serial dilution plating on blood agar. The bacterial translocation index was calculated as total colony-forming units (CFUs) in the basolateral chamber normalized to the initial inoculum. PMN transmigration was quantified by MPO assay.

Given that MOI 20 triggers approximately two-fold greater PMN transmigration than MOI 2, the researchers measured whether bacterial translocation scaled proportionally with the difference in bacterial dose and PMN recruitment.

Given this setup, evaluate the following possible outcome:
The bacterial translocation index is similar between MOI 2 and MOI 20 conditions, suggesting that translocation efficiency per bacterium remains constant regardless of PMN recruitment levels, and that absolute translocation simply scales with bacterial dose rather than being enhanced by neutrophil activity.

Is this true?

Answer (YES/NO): NO